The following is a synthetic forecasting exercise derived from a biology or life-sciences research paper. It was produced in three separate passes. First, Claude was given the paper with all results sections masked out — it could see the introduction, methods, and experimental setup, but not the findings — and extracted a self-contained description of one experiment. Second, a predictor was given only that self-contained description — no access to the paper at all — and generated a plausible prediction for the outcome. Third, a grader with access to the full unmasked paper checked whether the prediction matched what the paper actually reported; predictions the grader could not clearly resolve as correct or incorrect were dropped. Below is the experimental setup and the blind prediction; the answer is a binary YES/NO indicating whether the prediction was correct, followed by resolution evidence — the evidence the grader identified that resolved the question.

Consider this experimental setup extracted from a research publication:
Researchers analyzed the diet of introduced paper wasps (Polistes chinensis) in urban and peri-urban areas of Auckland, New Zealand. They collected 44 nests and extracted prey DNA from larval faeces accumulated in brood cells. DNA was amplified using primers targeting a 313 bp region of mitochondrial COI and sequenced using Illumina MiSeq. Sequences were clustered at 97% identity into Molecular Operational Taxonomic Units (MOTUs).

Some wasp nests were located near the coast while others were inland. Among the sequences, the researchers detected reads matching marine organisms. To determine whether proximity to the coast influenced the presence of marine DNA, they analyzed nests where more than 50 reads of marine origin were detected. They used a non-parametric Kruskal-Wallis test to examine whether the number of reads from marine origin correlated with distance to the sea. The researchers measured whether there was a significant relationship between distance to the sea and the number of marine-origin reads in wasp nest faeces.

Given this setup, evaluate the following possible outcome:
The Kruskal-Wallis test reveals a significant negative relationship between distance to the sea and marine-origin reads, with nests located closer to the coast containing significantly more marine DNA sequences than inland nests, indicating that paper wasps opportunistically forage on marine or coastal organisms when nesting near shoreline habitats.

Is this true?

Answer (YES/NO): NO